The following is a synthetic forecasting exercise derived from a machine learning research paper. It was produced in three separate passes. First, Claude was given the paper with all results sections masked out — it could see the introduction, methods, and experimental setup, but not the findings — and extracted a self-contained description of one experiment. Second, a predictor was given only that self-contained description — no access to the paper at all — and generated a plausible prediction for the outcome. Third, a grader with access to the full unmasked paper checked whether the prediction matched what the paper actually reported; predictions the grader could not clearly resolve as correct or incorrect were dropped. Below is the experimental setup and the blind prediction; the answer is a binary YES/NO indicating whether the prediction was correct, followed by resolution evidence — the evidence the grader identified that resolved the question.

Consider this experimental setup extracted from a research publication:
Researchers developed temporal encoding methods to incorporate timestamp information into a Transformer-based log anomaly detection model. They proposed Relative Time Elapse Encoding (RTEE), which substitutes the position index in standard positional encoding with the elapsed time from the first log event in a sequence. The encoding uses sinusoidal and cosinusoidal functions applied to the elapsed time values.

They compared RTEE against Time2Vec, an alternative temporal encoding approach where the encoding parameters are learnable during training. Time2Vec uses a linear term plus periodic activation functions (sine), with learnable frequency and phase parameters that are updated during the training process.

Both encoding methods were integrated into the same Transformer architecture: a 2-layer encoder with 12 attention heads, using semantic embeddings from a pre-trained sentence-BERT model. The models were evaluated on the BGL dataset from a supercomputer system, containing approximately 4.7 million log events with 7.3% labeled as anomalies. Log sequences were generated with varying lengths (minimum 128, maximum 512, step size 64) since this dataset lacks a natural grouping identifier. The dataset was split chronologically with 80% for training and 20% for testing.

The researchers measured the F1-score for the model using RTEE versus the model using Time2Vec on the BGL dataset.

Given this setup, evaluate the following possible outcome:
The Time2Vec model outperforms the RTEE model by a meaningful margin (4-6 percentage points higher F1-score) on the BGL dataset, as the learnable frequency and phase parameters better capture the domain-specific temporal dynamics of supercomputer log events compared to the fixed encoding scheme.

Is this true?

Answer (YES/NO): NO